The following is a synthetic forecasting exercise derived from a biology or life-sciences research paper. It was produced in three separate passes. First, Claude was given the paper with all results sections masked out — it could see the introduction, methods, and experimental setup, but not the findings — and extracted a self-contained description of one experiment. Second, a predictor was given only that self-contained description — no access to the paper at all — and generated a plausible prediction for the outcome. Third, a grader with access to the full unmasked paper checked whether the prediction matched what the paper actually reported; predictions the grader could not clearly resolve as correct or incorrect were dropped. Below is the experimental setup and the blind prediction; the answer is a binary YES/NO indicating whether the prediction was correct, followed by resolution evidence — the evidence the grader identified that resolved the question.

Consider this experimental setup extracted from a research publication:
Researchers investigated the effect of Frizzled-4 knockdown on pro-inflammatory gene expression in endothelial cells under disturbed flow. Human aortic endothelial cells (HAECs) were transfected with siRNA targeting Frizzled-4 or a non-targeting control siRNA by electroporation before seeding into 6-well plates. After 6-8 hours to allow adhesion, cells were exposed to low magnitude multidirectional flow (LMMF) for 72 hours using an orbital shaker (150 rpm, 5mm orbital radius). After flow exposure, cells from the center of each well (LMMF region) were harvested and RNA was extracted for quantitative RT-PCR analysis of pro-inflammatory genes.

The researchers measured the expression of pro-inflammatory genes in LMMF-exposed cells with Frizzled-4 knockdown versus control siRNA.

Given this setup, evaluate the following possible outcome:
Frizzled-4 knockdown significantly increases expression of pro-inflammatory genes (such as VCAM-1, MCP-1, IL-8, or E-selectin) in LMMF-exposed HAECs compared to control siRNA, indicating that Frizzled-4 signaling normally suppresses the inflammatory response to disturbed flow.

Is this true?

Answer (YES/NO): NO